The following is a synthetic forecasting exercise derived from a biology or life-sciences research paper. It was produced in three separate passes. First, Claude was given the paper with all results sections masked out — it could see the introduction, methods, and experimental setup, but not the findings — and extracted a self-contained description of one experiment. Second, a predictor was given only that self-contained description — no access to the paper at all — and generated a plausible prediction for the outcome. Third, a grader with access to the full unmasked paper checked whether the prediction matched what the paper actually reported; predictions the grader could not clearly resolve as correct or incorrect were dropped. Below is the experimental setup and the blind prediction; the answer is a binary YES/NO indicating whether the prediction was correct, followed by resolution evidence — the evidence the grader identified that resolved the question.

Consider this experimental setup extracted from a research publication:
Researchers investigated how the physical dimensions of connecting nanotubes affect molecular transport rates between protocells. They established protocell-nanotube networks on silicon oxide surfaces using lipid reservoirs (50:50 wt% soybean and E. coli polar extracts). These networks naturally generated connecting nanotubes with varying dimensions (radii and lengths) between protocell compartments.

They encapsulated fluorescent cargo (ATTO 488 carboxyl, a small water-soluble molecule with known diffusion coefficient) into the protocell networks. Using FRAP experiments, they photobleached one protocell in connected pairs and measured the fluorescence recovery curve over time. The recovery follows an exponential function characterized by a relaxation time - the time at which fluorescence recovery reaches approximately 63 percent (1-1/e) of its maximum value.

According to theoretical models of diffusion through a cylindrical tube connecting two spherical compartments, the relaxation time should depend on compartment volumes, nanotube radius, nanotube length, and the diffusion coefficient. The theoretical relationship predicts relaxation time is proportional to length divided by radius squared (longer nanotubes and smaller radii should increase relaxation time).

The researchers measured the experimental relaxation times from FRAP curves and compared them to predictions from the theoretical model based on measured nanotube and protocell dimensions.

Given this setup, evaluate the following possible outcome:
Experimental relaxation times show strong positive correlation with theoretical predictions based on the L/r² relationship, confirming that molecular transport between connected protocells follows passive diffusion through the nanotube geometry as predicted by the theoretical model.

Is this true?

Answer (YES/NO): NO